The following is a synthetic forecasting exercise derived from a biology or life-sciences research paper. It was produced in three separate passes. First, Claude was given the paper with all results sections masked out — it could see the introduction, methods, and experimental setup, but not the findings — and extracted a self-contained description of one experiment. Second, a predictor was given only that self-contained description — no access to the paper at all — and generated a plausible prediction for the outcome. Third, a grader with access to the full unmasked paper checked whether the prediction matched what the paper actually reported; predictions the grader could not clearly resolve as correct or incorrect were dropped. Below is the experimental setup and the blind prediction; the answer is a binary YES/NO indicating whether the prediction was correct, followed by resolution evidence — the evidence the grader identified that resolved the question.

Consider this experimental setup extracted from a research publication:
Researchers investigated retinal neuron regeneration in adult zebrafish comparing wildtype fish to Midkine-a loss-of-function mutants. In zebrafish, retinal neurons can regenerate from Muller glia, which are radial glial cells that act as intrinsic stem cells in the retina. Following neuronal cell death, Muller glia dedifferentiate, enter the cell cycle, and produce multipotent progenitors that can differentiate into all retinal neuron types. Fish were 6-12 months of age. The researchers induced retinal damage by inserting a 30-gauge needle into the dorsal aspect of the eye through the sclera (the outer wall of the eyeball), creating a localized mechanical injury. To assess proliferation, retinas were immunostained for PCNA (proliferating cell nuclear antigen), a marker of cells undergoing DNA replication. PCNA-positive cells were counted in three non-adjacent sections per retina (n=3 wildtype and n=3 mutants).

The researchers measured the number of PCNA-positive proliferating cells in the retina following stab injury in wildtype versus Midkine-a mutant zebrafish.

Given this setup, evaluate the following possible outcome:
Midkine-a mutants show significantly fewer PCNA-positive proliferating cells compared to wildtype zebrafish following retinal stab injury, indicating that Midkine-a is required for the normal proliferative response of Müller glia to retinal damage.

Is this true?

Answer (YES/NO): YES